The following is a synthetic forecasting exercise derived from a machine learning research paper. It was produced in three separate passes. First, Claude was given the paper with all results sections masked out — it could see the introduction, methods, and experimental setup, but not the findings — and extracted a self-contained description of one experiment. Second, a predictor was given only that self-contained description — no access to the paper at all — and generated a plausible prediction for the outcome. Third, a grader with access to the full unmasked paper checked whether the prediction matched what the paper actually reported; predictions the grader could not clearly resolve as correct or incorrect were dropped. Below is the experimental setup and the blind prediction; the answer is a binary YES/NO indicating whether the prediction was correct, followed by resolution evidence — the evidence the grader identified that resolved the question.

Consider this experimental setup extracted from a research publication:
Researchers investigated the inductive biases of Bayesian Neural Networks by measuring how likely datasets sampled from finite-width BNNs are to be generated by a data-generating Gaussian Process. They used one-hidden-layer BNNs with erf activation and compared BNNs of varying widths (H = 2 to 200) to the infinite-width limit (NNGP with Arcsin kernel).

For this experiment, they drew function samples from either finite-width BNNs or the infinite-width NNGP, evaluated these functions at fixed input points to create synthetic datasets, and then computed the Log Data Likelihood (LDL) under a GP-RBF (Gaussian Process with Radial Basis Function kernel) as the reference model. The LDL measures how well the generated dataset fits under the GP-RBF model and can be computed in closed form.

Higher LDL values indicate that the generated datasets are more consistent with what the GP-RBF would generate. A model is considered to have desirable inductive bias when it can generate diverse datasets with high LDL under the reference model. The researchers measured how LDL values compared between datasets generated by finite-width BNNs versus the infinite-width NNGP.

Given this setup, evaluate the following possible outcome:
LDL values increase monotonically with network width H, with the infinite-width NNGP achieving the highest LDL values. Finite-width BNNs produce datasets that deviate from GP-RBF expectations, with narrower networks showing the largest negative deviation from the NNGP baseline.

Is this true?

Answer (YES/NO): NO